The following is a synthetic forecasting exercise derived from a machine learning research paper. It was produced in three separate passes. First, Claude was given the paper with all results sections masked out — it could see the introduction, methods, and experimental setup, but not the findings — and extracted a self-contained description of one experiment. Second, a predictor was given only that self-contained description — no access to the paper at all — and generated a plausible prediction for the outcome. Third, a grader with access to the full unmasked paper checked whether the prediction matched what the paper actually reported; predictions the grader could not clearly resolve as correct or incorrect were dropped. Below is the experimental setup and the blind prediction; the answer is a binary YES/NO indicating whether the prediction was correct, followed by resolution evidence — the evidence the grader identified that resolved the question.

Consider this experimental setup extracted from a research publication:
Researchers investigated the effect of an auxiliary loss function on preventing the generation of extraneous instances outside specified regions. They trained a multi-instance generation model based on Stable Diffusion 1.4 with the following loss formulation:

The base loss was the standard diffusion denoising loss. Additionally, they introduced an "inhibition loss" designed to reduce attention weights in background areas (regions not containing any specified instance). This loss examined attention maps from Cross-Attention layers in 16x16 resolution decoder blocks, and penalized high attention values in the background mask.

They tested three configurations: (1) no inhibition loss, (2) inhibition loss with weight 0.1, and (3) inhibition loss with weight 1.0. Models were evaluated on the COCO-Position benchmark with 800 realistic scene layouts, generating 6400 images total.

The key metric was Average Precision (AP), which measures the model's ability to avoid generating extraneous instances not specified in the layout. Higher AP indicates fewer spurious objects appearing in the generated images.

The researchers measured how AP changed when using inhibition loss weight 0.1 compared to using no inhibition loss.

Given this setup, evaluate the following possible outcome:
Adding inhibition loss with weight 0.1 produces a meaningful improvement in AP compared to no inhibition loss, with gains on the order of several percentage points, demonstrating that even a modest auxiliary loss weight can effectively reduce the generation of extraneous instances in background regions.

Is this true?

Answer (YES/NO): YES